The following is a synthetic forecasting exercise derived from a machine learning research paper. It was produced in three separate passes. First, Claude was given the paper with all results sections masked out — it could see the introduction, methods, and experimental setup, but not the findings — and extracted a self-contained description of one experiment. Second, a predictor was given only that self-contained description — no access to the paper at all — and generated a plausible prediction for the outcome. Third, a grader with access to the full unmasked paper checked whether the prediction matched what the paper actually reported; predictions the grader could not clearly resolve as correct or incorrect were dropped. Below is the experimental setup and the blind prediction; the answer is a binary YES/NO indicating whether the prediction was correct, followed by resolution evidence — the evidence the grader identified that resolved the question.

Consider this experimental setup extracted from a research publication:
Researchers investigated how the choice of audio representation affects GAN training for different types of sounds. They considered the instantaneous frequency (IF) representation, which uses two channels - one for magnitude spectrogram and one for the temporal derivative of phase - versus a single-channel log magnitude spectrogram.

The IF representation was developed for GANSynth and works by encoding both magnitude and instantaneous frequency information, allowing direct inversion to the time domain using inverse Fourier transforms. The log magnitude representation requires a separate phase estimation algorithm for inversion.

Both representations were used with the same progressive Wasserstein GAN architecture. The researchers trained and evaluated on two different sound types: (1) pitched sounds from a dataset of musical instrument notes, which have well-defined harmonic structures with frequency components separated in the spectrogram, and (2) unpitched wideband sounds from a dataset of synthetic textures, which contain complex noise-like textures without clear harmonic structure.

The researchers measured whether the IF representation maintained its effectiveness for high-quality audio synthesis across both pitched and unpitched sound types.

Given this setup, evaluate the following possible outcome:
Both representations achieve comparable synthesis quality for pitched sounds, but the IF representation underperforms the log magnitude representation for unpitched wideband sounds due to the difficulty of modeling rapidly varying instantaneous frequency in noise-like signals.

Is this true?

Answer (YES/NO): NO